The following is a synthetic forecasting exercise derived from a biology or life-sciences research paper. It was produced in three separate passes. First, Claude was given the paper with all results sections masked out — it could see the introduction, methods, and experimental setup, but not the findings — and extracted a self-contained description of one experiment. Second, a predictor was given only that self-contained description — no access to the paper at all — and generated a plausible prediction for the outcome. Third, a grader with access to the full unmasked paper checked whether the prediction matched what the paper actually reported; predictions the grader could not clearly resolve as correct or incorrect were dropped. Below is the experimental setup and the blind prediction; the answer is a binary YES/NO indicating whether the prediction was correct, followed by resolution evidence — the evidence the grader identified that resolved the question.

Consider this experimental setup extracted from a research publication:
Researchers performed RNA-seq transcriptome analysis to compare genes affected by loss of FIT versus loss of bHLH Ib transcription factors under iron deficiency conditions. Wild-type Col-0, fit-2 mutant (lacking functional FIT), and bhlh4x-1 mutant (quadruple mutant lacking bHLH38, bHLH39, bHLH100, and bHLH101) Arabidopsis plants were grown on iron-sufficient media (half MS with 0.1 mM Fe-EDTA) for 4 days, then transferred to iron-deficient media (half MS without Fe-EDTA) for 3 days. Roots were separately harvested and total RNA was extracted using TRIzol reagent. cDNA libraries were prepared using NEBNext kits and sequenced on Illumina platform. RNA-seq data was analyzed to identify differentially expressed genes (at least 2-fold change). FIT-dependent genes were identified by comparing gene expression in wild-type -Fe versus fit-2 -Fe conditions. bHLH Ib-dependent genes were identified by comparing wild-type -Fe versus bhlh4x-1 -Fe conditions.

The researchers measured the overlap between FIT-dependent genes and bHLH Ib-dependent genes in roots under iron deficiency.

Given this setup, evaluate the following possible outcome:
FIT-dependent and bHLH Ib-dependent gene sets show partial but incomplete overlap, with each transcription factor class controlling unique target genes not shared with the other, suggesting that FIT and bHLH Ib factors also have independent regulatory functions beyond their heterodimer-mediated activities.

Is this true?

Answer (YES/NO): NO